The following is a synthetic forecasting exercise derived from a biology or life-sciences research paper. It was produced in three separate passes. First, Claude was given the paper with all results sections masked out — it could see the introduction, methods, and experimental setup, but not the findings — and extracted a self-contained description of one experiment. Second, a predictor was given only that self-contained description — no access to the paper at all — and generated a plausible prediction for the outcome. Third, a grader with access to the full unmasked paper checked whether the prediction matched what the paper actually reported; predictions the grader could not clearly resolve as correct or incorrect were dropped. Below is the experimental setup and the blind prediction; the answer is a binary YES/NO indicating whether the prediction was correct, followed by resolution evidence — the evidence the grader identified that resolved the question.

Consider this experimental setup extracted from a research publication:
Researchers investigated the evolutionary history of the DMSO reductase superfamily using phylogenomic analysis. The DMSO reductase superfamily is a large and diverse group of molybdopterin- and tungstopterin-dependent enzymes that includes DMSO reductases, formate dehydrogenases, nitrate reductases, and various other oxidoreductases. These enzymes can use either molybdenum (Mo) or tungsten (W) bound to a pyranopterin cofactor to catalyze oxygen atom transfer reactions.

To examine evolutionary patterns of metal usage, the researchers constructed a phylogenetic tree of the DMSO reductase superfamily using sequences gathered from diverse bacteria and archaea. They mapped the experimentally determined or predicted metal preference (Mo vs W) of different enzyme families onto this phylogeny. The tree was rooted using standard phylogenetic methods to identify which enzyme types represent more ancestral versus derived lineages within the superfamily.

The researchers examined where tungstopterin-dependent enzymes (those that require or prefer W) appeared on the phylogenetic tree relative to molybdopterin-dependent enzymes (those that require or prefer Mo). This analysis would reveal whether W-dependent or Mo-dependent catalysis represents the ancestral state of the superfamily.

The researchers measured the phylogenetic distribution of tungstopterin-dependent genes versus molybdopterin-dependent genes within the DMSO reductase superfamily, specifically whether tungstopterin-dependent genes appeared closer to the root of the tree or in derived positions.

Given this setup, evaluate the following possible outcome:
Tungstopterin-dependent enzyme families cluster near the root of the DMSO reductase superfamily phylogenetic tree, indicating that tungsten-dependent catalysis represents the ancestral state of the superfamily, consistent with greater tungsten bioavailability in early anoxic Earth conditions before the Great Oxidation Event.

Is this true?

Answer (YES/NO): YES